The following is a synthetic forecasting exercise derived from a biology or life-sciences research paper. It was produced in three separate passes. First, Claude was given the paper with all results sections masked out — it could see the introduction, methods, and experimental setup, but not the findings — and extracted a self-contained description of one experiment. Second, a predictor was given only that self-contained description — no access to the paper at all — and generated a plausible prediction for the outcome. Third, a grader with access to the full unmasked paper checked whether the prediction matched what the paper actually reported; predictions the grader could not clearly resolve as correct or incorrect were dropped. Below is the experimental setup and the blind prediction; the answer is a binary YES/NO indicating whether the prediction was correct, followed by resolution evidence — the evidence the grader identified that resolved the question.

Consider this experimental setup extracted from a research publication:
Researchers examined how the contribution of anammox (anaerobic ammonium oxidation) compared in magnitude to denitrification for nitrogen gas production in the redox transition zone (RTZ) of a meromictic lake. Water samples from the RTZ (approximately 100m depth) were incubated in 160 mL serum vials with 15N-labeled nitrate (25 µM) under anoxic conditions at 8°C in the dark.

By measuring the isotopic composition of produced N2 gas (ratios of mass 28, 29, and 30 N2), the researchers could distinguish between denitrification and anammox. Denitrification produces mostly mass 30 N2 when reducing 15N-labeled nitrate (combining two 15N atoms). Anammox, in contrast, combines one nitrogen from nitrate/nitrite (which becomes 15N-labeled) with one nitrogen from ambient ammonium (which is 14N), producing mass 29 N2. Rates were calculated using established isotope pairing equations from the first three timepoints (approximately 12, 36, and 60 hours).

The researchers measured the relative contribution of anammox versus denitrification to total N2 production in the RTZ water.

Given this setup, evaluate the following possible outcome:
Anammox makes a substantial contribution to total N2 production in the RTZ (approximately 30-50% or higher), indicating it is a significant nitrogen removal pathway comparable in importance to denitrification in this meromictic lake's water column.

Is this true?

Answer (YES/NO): NO